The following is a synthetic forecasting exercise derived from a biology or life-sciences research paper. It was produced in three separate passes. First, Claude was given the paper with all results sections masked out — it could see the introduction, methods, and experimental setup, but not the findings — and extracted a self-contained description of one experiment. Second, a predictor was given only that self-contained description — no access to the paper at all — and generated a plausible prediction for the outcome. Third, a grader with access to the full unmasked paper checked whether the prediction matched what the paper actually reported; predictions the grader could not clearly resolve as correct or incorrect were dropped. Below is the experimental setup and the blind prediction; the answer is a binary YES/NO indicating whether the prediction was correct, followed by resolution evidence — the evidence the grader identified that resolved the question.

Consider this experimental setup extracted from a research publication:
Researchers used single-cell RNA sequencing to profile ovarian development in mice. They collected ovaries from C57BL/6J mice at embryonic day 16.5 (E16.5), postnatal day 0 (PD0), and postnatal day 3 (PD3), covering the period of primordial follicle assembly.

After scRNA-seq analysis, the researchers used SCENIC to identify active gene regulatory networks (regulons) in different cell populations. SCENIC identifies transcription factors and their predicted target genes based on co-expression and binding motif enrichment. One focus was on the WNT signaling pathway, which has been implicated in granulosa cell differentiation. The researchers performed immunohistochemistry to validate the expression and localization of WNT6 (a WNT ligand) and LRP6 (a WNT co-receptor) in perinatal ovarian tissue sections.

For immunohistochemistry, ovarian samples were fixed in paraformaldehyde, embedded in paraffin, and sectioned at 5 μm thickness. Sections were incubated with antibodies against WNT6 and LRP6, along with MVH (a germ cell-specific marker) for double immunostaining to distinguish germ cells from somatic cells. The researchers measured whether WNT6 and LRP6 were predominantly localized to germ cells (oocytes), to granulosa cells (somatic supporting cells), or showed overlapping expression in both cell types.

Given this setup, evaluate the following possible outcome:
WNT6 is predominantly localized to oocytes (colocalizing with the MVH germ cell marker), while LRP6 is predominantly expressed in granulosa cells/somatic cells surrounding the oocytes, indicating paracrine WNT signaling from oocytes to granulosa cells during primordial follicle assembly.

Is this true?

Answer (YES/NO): NO